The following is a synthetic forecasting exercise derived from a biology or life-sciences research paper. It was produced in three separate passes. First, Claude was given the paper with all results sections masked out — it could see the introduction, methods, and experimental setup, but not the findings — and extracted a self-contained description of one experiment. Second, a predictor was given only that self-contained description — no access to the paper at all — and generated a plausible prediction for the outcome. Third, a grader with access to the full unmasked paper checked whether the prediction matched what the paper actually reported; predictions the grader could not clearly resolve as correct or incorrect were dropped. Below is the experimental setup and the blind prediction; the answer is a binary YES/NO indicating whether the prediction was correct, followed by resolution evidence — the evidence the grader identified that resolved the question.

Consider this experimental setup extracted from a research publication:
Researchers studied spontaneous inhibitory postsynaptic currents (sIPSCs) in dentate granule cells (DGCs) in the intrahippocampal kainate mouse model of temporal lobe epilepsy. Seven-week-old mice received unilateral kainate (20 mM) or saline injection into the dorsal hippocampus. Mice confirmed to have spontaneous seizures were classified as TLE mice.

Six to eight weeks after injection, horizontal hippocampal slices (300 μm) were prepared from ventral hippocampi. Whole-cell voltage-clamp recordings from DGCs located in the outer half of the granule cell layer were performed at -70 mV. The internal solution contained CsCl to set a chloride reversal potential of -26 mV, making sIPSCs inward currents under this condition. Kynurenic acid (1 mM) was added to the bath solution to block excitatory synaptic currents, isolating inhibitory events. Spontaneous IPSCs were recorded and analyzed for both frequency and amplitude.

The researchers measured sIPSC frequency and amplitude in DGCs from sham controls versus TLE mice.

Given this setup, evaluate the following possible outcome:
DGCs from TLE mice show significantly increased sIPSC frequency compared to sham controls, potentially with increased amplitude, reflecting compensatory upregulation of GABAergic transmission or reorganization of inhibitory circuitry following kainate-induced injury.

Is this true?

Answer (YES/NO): NO